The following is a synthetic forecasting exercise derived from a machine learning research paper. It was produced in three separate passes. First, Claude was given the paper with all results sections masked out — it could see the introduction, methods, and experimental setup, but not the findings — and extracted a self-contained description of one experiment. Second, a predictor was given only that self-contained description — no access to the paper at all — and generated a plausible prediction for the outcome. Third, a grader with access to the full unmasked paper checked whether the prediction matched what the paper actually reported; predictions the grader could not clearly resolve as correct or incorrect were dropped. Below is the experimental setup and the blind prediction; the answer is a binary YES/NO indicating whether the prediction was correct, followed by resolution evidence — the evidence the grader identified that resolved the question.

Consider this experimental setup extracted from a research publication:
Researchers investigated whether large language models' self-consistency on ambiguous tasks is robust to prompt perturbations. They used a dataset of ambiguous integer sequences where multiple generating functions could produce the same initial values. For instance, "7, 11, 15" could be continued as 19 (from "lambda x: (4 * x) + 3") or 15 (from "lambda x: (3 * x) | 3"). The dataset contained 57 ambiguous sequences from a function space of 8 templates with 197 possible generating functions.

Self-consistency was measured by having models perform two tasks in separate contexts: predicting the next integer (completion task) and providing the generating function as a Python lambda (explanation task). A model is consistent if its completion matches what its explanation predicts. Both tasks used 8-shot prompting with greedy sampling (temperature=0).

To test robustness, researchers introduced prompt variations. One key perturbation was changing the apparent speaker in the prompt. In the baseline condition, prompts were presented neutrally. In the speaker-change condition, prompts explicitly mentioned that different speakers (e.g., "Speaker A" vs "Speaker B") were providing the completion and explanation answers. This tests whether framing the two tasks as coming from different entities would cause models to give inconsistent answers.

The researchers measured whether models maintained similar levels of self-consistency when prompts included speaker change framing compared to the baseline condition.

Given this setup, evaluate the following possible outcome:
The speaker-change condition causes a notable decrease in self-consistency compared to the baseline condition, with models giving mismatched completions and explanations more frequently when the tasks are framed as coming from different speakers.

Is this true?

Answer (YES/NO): NO